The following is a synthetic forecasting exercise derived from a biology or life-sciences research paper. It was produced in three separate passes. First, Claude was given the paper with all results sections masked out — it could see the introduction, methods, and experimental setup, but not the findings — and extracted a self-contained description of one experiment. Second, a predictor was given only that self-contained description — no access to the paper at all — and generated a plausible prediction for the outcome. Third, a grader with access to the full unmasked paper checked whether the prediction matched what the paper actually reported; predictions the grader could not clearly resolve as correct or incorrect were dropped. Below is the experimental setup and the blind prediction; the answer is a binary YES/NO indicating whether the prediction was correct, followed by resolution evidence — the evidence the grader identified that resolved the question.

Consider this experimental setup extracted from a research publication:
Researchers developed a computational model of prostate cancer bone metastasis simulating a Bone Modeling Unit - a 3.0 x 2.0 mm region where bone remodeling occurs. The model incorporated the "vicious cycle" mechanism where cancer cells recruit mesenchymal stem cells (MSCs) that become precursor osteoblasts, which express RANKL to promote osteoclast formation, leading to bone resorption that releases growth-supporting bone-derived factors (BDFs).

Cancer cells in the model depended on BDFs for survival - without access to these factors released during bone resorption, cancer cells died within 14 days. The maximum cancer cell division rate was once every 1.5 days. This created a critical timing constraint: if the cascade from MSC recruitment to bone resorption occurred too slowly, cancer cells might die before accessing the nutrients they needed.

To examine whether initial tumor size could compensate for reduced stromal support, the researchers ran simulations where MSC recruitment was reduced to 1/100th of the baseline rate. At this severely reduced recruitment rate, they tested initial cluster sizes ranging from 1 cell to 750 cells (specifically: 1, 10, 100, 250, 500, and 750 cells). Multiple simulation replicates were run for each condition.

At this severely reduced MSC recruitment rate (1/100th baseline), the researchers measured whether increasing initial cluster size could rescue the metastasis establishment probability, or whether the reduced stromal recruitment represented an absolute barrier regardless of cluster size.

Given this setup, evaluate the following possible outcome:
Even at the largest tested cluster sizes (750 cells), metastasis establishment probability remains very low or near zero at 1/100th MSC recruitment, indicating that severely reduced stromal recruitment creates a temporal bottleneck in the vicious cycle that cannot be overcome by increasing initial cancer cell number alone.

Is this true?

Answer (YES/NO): NO